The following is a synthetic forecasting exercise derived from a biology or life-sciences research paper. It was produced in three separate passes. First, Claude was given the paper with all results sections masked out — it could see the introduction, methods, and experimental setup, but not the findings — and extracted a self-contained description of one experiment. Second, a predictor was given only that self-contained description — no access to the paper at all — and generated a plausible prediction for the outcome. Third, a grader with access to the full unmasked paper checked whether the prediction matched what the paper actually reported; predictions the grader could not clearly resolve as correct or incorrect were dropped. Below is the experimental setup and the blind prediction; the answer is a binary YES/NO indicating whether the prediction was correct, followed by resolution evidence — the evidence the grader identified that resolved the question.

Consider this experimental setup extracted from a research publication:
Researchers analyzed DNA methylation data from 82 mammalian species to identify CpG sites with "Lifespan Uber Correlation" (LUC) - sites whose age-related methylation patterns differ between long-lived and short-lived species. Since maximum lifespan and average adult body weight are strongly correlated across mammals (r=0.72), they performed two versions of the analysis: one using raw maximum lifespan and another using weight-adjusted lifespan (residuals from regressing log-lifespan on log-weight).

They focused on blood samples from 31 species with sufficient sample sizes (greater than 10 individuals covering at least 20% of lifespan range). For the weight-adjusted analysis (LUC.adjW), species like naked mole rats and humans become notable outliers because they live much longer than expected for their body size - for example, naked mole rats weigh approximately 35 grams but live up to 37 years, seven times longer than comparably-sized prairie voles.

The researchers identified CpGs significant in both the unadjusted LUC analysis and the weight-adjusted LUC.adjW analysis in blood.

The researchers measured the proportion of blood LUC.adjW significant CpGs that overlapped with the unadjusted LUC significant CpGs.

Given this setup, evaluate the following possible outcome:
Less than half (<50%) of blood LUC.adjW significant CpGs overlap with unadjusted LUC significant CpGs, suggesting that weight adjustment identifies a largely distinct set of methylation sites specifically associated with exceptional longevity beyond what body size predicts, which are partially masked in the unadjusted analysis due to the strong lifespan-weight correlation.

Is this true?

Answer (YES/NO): YES